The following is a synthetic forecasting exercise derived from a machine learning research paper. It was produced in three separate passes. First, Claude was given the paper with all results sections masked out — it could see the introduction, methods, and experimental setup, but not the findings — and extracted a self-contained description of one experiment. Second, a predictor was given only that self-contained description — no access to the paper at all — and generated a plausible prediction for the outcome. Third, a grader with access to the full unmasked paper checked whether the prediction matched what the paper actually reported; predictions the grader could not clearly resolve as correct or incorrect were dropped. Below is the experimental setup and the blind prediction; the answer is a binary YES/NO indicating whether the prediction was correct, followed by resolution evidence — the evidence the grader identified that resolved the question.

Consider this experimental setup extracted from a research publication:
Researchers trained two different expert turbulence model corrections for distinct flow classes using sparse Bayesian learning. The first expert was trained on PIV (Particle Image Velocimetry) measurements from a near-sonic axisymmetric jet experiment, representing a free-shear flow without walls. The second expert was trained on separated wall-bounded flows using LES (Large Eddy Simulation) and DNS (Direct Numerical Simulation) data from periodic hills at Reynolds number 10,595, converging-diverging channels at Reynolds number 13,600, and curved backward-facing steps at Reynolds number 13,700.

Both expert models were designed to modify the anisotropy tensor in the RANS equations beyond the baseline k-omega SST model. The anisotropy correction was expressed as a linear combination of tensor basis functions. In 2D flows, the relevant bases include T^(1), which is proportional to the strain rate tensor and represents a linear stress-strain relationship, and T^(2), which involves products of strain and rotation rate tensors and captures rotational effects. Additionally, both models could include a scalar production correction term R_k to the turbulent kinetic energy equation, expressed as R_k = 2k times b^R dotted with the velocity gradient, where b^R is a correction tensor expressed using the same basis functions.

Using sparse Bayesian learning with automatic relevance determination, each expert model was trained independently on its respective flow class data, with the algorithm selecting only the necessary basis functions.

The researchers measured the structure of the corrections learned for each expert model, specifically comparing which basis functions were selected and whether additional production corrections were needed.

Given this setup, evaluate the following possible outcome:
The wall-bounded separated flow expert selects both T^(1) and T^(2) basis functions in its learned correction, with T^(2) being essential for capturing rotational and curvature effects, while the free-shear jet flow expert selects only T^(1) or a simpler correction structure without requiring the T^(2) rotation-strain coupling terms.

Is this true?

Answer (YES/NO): YES